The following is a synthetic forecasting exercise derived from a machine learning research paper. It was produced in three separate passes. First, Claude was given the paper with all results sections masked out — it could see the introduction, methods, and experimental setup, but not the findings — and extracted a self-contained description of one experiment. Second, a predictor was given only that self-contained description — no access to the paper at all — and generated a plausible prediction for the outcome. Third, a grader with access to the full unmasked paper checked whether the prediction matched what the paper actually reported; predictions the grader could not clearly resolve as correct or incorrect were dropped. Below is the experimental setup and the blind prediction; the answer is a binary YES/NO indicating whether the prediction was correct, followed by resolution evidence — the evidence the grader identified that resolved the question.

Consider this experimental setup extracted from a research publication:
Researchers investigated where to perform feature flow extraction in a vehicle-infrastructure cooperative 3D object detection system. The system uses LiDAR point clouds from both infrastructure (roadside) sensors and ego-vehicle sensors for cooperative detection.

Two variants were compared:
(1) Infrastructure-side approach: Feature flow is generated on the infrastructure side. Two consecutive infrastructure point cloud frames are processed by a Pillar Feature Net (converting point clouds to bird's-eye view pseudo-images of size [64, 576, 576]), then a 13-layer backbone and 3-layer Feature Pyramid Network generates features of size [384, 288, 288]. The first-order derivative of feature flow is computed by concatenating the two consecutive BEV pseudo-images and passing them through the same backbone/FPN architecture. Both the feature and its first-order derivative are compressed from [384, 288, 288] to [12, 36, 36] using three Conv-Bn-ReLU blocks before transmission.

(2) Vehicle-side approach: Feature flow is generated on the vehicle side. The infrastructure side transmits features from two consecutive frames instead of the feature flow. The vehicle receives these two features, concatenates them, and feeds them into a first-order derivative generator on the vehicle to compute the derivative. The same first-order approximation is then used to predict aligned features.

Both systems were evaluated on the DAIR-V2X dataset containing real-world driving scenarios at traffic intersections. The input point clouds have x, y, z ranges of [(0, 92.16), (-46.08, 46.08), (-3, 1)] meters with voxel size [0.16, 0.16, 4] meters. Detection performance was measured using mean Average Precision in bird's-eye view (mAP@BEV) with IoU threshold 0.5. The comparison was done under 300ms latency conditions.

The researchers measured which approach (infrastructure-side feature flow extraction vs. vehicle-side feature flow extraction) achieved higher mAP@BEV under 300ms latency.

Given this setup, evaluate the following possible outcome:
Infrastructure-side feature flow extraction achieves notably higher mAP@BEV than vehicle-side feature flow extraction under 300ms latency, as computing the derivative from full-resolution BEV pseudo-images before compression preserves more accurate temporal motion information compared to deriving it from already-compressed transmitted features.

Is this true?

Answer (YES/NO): YES